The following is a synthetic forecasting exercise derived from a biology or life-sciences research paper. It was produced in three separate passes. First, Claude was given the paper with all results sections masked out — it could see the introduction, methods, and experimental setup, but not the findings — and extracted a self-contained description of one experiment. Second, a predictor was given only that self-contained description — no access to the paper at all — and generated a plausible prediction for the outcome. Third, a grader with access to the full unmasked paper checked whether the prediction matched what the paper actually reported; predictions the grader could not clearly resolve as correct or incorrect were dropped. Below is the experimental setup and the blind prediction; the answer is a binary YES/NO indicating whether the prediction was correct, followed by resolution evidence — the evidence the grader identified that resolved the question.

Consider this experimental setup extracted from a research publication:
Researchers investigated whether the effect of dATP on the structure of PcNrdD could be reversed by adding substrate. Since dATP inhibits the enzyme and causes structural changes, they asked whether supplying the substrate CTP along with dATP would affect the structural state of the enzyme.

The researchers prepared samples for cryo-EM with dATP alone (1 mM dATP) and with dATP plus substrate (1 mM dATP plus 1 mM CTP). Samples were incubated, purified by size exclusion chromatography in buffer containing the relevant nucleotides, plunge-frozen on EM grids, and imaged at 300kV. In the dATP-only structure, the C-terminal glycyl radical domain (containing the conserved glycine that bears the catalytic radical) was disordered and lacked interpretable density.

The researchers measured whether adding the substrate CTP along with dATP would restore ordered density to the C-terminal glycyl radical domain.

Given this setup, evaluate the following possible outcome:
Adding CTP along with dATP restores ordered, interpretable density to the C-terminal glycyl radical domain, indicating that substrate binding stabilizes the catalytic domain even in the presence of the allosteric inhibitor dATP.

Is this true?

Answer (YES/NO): NO